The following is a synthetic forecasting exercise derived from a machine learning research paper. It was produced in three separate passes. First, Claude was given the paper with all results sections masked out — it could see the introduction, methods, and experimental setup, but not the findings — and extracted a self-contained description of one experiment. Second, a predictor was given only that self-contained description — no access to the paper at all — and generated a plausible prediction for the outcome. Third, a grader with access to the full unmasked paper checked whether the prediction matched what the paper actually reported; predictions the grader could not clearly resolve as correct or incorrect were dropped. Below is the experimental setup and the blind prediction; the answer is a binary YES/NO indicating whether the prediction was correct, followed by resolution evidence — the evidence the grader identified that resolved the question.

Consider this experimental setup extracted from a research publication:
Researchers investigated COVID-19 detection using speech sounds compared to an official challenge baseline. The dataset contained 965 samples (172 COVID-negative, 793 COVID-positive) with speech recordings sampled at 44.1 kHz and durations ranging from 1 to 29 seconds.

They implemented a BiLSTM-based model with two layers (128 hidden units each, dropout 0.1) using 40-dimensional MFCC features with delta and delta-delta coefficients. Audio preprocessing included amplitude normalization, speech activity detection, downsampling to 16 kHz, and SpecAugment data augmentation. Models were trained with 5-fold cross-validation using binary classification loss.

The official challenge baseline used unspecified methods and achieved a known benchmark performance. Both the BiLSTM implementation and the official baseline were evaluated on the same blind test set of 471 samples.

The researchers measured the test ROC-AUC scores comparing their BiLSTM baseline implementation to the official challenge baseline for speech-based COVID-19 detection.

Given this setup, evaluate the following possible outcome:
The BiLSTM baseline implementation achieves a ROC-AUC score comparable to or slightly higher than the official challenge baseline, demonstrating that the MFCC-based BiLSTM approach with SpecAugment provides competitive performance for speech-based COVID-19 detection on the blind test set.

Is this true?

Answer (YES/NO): NO